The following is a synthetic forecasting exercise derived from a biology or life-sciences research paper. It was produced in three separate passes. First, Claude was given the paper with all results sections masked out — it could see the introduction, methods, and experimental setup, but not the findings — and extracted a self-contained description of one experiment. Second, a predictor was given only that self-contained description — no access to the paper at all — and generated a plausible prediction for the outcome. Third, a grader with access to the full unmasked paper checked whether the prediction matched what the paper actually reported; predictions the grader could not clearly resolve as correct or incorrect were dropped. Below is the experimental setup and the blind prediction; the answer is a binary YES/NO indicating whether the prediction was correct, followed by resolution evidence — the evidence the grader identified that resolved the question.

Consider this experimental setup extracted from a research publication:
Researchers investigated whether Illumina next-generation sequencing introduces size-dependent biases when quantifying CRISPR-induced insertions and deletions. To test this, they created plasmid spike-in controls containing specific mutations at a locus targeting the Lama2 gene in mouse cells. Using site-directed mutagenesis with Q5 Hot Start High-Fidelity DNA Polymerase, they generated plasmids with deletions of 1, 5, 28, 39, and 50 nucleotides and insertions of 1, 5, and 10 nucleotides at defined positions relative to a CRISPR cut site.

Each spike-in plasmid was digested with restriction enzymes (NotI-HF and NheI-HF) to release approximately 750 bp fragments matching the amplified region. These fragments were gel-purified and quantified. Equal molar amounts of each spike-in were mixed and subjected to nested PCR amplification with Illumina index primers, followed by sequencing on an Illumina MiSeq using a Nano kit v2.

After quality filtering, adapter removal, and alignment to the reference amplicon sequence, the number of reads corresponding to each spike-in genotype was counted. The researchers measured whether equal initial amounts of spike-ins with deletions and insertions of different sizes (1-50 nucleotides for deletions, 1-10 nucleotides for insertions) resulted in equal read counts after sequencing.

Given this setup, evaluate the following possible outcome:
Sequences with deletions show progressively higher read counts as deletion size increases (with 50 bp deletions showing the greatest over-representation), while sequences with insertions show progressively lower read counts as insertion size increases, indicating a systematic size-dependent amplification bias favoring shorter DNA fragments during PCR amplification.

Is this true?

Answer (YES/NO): YES